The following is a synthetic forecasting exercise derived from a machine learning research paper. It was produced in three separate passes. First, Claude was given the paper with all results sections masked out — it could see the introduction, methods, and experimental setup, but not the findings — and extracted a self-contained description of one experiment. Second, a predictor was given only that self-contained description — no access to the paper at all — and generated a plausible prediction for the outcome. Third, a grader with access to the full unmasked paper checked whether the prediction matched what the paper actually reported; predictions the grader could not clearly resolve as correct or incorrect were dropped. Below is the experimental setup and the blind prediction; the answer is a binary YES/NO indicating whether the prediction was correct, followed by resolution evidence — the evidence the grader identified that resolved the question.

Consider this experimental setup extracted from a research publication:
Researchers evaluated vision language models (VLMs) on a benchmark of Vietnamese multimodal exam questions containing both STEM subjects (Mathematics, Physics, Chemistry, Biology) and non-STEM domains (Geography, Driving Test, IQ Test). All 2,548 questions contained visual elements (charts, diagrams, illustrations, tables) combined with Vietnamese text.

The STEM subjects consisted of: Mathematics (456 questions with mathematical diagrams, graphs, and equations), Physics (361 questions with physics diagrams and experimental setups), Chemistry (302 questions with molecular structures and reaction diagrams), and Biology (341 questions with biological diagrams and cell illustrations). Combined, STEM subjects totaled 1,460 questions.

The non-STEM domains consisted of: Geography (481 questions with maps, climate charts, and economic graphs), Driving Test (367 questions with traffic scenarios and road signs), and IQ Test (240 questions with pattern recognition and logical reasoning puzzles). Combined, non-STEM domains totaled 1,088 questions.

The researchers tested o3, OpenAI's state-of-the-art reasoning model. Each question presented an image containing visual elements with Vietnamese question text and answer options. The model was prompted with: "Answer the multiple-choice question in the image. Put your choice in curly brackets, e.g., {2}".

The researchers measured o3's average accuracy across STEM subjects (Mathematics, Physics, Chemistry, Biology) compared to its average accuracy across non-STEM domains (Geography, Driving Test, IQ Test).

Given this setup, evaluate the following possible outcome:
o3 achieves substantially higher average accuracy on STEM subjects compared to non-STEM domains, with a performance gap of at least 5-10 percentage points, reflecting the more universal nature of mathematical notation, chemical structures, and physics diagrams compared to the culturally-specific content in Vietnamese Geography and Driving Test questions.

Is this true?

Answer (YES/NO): NO